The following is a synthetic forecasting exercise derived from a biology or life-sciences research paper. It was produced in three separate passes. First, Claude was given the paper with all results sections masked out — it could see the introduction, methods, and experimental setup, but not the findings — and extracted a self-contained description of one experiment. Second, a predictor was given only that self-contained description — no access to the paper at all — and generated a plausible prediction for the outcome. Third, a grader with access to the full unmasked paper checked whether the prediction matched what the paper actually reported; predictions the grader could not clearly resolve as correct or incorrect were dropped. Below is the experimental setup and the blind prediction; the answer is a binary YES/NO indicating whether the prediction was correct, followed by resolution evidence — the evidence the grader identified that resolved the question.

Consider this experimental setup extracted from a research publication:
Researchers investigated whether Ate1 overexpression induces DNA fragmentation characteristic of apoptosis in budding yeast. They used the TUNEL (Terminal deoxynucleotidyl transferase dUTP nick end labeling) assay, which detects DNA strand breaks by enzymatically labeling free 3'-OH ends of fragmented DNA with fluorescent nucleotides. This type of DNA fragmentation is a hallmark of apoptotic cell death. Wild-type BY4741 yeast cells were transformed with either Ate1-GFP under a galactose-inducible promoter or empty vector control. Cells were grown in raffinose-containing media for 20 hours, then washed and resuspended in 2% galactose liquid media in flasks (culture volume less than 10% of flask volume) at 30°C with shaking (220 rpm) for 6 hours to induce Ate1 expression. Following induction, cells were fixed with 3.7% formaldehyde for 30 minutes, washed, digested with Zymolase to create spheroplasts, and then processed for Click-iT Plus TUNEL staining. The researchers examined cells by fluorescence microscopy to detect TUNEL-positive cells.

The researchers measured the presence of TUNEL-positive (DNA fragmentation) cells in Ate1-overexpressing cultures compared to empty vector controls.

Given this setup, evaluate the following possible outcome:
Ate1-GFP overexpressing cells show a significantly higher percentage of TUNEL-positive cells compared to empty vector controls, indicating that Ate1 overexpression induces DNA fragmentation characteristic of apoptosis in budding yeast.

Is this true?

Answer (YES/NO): YES